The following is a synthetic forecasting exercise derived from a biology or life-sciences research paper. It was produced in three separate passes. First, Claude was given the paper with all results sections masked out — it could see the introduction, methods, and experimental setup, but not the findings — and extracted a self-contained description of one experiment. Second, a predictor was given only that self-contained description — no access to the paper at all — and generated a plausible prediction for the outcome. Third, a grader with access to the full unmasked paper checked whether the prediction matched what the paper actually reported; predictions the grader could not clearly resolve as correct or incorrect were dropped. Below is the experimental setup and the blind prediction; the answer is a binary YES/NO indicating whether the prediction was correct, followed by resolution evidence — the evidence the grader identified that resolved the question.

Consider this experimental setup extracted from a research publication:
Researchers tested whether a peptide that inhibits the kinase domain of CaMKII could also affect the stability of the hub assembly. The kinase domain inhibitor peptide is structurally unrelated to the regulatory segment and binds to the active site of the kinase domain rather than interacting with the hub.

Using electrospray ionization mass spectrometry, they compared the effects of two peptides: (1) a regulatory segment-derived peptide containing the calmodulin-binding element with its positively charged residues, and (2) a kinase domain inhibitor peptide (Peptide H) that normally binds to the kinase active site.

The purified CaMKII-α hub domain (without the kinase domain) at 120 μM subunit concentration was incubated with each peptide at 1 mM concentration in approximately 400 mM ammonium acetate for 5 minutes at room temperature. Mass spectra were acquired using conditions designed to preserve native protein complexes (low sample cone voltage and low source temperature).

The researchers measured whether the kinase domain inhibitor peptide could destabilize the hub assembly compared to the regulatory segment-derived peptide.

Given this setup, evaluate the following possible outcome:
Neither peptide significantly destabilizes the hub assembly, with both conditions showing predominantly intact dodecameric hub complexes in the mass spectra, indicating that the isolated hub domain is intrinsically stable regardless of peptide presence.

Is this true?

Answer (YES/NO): NO